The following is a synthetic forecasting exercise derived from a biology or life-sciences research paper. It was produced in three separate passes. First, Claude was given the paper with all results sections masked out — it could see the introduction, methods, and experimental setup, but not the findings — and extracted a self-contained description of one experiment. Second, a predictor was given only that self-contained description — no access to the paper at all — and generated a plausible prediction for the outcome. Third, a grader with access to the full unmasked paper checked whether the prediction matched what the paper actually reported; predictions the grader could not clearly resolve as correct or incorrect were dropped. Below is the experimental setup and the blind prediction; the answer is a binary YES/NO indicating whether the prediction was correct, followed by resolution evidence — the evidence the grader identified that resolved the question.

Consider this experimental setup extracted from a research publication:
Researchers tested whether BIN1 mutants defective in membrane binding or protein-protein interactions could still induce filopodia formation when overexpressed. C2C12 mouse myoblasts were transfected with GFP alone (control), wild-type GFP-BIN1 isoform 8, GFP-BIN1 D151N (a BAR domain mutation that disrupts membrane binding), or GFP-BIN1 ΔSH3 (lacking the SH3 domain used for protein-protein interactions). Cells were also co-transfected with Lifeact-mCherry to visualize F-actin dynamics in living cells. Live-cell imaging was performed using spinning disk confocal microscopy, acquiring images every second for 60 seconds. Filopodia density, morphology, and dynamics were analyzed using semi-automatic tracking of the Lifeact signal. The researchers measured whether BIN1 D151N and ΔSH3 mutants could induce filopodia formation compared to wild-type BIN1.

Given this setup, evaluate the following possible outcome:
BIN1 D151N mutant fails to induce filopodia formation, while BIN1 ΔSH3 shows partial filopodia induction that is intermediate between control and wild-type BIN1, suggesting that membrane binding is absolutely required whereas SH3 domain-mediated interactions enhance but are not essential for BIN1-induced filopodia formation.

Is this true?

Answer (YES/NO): NO